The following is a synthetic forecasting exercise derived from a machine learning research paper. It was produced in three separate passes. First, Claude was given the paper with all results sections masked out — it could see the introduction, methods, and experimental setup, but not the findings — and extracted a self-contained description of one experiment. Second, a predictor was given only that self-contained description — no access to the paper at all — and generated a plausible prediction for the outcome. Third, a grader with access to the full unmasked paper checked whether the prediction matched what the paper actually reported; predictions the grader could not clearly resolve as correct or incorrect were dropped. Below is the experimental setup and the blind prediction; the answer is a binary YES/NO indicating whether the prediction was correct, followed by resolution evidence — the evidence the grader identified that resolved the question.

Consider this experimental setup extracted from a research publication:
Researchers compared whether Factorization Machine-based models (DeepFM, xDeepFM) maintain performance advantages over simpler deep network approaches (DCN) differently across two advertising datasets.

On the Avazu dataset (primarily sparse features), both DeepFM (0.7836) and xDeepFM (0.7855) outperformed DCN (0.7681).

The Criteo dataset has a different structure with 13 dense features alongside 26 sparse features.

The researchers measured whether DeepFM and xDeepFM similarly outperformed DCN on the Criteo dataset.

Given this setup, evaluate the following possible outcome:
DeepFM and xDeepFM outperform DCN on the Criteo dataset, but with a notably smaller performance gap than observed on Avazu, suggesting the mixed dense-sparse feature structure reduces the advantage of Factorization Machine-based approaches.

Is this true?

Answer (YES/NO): YES